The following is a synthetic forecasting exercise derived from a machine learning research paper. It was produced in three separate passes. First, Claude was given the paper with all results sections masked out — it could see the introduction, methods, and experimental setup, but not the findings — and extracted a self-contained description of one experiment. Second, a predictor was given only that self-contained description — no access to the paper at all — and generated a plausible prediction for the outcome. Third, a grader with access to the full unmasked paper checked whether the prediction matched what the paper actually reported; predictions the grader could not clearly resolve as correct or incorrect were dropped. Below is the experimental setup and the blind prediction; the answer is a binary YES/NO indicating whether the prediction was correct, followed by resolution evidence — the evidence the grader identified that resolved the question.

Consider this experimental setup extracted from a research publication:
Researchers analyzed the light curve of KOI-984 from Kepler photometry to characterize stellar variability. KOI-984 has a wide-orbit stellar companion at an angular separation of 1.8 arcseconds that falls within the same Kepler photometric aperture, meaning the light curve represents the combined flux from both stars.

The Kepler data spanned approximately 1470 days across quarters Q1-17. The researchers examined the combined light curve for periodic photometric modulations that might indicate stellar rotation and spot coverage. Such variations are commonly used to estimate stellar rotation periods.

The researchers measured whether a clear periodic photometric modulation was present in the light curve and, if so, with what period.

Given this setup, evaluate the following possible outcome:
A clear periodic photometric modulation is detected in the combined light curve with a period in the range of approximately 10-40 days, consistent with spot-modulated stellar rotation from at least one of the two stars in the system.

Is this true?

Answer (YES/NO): NO